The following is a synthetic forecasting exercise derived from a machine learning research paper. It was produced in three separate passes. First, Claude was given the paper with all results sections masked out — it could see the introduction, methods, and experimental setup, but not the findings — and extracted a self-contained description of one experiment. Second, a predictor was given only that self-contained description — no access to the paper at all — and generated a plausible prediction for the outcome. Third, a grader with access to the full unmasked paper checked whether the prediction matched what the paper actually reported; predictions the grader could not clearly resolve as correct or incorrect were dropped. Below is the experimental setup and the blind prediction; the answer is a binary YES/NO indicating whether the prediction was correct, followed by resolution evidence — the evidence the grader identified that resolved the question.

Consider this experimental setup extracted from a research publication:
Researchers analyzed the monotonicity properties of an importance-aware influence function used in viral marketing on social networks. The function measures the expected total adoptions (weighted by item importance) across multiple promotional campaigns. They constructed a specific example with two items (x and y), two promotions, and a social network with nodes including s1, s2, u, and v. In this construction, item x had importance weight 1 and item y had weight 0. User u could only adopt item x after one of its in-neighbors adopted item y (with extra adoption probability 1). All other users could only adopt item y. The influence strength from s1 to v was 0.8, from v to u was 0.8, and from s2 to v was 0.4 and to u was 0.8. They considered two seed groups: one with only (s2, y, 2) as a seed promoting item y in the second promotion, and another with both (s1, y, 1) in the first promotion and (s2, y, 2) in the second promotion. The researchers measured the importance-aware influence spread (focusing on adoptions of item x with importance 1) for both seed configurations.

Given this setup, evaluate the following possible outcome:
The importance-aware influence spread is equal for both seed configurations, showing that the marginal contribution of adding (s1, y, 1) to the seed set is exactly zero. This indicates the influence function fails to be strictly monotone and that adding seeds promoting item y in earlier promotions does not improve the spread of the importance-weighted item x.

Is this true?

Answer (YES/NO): NO